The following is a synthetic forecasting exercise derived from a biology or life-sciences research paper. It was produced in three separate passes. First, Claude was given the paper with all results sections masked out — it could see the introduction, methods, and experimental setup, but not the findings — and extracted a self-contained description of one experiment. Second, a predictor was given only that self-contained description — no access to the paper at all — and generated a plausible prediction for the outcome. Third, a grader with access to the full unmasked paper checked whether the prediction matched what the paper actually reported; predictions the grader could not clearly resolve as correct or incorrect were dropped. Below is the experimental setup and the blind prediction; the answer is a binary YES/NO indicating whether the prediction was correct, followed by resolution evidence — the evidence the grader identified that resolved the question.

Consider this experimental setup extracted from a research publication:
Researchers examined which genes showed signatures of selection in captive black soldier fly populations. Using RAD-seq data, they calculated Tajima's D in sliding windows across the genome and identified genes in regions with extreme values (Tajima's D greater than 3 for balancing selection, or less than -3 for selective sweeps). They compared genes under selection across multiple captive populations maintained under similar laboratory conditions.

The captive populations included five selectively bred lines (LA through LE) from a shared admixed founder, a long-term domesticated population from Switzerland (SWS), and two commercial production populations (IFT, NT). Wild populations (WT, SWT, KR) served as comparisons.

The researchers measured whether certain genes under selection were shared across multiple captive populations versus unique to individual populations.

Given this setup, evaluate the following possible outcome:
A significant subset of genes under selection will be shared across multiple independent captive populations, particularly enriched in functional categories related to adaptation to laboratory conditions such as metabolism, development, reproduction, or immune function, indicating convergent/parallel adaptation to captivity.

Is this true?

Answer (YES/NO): NO